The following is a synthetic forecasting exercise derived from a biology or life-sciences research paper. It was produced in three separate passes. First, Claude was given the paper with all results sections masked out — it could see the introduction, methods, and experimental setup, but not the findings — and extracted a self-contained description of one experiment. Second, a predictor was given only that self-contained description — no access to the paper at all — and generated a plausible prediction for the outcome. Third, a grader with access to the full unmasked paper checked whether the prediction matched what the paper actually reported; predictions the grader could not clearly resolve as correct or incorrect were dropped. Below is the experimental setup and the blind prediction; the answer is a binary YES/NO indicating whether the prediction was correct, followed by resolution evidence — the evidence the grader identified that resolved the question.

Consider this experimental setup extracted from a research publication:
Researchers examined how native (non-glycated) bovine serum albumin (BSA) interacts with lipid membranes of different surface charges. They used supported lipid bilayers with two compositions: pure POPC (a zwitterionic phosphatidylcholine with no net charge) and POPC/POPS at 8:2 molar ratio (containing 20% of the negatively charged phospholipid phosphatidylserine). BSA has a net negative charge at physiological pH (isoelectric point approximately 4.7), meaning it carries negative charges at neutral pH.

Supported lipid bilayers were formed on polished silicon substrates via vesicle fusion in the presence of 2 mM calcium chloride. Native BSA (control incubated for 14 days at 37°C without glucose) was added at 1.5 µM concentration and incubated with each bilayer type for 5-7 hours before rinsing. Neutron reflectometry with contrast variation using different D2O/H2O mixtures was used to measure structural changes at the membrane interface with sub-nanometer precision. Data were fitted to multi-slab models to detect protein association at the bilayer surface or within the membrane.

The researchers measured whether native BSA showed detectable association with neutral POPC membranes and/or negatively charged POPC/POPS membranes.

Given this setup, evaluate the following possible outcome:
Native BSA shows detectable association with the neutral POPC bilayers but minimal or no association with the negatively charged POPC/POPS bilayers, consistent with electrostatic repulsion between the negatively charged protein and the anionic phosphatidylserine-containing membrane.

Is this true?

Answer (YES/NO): NO